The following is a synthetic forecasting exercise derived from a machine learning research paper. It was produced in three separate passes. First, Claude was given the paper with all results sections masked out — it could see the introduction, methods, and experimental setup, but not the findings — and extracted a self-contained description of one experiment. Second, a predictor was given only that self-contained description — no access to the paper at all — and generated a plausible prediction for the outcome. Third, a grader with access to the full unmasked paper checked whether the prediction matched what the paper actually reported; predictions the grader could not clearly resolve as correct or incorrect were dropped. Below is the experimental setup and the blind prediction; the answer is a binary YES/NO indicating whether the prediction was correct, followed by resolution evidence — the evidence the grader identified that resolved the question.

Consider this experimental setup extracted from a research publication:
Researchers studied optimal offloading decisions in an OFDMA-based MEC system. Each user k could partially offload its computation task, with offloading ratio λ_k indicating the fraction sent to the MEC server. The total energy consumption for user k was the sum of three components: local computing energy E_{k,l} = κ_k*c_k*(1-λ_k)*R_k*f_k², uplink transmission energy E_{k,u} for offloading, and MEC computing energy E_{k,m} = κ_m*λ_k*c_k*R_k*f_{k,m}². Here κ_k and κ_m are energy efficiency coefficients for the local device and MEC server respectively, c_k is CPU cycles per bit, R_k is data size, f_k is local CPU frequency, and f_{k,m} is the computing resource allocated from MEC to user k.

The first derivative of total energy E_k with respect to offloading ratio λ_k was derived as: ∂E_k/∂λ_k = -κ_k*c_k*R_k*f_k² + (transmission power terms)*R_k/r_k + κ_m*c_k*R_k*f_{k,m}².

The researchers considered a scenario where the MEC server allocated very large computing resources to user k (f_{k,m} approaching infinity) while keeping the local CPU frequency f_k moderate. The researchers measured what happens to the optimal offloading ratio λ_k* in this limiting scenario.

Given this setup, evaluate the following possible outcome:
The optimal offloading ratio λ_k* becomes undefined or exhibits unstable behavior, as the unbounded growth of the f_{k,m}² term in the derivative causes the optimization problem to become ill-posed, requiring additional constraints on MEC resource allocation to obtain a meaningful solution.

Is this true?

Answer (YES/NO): NO